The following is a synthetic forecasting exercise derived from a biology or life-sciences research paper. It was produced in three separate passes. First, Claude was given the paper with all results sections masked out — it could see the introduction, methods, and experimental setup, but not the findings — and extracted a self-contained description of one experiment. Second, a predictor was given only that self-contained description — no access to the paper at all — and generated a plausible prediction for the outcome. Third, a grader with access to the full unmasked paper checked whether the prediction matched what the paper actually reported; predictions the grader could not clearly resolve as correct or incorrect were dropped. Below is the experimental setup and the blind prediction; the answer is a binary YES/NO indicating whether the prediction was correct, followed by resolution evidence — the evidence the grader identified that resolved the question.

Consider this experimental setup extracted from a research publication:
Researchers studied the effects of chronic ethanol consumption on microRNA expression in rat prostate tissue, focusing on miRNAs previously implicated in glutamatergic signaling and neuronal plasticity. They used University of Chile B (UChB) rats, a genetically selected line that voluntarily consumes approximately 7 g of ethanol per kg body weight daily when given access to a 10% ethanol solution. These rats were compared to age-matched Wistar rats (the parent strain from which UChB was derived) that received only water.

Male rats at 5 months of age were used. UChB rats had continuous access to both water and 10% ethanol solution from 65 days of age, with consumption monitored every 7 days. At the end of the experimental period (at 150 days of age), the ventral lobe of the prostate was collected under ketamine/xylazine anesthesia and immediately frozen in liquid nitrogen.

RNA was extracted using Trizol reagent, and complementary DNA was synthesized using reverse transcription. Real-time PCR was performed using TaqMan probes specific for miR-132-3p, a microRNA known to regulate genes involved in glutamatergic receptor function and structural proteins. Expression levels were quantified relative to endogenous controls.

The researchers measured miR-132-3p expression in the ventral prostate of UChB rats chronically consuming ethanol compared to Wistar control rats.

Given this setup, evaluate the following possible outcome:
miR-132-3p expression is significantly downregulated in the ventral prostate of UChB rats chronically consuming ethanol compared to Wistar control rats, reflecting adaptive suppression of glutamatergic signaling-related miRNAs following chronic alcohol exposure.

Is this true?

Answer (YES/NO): NO